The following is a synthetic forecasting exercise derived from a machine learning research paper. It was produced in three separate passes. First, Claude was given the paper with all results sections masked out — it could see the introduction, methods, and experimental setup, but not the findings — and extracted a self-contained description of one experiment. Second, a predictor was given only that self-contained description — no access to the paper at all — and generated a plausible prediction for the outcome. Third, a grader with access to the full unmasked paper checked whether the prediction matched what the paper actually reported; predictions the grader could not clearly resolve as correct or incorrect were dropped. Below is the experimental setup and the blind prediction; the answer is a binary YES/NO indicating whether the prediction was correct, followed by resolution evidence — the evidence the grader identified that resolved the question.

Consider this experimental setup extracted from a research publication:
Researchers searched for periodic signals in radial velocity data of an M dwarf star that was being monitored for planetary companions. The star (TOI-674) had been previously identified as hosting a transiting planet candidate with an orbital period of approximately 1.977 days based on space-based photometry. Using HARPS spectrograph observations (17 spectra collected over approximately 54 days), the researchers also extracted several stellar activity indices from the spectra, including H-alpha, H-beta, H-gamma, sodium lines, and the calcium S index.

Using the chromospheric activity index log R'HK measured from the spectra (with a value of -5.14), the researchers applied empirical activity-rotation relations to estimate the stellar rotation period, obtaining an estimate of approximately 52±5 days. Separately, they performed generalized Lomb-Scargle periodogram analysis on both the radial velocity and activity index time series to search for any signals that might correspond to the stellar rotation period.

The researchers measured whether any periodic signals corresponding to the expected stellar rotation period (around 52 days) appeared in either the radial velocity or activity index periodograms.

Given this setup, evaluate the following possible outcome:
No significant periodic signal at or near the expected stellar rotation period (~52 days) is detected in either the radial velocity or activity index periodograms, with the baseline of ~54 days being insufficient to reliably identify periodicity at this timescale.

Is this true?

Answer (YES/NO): YES